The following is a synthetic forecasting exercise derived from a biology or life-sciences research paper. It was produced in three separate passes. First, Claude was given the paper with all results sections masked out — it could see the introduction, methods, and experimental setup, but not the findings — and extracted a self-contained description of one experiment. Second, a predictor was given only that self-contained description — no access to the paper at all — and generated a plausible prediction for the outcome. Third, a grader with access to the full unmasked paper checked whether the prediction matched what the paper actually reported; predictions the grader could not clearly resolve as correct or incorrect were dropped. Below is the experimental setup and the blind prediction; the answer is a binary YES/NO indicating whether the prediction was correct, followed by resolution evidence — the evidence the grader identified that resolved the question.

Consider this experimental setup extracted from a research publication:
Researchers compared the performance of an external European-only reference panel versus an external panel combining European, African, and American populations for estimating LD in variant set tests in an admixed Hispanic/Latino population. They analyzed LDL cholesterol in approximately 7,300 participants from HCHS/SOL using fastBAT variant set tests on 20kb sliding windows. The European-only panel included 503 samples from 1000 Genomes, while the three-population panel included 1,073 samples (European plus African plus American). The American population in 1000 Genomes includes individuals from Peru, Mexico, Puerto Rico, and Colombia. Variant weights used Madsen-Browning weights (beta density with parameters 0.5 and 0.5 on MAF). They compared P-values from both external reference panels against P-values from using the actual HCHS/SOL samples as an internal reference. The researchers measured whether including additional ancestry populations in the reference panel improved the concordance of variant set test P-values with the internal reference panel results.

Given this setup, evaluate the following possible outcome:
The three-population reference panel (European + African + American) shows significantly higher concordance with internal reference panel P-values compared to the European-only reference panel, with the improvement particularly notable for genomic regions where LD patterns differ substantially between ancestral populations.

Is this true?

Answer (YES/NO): NO